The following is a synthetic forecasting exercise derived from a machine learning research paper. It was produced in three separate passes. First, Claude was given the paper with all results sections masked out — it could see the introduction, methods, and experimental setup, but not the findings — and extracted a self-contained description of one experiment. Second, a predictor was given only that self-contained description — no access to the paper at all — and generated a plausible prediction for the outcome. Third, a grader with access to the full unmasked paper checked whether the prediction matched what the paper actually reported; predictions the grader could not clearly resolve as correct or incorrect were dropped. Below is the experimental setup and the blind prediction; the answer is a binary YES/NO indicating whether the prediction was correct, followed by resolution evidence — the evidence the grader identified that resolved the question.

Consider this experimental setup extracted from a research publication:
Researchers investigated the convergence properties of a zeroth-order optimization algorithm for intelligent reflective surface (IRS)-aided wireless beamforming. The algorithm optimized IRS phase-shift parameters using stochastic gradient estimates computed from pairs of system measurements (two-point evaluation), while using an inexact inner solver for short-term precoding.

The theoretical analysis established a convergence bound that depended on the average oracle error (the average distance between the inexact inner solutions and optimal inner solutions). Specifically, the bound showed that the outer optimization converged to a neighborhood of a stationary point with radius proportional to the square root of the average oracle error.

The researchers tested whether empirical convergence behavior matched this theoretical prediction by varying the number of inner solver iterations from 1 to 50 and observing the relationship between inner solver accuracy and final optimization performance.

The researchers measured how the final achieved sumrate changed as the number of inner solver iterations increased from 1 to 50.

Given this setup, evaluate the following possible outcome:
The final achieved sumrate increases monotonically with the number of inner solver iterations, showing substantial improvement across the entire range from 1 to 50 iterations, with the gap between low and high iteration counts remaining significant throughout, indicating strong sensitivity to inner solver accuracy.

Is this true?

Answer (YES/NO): NO